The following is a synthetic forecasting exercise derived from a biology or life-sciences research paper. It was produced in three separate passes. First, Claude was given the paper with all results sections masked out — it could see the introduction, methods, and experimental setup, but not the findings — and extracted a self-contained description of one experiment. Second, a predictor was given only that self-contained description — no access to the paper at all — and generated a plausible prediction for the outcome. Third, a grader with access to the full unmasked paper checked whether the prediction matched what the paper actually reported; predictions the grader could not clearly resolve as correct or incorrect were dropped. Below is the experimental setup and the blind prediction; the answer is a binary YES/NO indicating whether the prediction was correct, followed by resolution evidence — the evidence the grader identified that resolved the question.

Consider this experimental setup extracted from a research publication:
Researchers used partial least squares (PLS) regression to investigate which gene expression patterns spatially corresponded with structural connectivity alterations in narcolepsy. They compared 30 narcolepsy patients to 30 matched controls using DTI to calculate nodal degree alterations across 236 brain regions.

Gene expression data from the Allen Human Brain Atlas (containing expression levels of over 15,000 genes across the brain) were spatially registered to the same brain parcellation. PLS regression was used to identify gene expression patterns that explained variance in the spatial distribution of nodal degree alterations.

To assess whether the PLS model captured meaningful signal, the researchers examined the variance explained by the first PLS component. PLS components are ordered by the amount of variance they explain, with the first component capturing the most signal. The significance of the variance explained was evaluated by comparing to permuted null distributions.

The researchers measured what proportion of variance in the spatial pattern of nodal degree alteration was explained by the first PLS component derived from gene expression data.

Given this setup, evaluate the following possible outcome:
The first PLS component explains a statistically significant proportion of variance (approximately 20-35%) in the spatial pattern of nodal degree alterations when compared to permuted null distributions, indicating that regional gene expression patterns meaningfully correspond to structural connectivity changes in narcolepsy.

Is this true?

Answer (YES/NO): YES